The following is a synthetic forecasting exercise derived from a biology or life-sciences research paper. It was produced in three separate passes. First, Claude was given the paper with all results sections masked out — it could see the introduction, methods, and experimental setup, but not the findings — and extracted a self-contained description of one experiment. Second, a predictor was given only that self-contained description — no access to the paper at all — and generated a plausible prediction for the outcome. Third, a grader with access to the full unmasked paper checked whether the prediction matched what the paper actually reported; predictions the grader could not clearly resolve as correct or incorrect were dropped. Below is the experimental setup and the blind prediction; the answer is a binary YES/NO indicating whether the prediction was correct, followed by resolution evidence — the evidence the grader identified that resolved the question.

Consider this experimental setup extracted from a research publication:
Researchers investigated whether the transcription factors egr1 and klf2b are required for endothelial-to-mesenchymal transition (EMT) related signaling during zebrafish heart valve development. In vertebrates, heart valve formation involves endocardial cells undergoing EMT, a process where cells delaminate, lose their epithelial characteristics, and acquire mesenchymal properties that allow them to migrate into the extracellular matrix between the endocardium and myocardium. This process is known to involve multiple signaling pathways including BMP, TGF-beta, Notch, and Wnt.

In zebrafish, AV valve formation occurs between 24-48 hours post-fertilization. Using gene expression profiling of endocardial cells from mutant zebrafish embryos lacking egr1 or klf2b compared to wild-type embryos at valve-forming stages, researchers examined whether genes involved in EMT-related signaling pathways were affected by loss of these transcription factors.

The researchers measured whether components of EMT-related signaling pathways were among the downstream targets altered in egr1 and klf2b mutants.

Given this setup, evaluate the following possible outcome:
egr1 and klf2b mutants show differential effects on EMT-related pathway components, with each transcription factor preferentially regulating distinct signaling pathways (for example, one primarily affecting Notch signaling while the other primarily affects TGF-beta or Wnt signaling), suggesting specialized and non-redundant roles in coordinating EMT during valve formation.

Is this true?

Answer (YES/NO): YES